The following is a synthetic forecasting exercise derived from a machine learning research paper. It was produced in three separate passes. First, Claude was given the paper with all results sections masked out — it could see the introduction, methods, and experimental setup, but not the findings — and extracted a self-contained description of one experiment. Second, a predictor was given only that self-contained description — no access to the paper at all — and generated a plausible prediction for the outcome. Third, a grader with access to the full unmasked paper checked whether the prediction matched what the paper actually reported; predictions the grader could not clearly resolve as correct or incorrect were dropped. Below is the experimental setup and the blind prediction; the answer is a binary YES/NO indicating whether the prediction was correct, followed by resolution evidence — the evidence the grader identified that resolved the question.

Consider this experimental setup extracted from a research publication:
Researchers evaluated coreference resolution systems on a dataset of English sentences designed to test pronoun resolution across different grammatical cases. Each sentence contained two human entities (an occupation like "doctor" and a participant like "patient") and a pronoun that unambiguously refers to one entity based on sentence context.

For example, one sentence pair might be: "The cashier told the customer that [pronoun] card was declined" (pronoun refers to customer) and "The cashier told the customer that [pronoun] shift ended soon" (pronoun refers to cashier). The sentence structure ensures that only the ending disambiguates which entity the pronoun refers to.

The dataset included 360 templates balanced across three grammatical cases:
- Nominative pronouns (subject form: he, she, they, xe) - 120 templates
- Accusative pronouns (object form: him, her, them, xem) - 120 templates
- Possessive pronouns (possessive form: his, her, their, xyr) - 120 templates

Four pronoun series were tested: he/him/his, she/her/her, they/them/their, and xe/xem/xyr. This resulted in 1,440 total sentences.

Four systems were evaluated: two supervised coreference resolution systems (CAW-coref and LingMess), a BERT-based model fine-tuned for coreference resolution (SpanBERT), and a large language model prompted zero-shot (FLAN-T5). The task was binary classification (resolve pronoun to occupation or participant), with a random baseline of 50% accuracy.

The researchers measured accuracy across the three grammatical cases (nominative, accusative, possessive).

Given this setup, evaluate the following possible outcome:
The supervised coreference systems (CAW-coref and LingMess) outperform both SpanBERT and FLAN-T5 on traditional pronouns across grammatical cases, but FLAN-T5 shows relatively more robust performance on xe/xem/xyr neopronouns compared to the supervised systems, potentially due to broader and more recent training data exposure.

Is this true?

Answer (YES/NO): NO